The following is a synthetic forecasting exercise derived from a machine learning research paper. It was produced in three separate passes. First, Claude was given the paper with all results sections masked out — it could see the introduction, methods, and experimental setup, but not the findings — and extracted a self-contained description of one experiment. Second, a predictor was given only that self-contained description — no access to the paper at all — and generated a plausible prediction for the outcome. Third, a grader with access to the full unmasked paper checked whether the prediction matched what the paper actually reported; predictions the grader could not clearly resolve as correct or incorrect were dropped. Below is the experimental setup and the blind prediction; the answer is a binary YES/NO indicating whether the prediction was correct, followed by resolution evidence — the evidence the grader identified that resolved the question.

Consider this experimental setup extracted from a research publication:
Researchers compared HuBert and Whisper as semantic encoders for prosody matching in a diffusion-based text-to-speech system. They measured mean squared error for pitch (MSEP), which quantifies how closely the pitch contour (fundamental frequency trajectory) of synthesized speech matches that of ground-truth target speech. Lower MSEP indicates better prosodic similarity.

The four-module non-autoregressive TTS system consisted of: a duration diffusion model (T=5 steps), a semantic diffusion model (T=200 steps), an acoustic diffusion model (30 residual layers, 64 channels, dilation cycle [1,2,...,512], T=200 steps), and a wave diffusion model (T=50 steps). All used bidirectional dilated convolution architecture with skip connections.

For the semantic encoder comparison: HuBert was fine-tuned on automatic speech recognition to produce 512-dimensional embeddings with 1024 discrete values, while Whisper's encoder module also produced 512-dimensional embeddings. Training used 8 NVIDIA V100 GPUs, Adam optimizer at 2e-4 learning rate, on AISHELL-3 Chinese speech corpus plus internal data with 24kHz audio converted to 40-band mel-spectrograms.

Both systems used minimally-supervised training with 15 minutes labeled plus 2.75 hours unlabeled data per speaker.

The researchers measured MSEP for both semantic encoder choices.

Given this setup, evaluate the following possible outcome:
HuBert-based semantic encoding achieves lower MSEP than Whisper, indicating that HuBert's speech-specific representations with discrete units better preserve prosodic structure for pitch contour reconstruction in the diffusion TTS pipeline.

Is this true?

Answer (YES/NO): YES